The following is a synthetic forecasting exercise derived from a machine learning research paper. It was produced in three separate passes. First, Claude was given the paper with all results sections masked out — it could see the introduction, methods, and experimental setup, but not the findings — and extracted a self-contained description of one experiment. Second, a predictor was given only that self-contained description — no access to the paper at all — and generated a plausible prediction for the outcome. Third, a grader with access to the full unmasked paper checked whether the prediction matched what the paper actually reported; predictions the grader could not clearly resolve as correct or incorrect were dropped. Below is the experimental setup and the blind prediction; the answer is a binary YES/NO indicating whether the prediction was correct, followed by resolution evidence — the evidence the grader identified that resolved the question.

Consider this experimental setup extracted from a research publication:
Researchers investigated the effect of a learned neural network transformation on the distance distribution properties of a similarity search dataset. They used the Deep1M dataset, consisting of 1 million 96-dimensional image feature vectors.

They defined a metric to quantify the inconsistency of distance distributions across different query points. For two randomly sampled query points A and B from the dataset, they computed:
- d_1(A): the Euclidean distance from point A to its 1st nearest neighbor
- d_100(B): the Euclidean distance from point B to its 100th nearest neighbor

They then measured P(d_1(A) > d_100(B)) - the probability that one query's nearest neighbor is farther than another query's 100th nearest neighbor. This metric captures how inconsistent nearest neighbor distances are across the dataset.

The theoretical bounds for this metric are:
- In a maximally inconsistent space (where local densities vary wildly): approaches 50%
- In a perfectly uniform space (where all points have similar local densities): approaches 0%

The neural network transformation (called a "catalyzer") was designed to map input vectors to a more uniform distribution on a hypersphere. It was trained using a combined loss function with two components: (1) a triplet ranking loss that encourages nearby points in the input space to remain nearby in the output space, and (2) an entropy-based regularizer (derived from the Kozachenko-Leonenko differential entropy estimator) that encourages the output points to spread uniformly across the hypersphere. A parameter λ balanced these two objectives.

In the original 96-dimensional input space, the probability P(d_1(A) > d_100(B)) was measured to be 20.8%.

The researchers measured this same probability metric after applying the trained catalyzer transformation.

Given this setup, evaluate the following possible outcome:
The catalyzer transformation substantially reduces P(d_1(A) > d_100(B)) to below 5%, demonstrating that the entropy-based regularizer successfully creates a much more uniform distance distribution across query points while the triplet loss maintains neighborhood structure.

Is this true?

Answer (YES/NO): NO